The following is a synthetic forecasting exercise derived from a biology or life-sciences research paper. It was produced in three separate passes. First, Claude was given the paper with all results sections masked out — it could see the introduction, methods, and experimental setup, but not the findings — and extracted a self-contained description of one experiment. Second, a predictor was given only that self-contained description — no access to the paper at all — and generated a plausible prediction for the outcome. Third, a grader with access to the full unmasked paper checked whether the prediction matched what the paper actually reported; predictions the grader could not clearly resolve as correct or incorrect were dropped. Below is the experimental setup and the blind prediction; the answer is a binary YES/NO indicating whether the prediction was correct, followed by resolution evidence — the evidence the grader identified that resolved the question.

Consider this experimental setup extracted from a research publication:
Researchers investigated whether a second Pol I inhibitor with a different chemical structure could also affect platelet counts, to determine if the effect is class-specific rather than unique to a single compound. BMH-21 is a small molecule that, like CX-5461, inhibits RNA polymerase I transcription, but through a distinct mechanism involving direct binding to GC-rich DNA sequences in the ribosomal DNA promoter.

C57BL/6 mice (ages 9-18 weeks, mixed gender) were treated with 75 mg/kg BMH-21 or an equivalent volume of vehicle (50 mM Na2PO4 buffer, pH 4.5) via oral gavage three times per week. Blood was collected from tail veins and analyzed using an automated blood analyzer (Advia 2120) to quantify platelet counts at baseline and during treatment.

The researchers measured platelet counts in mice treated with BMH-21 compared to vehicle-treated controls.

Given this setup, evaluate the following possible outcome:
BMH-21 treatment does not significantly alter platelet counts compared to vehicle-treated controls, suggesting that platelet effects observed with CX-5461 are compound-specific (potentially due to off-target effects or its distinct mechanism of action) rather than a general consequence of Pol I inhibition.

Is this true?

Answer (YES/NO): NO